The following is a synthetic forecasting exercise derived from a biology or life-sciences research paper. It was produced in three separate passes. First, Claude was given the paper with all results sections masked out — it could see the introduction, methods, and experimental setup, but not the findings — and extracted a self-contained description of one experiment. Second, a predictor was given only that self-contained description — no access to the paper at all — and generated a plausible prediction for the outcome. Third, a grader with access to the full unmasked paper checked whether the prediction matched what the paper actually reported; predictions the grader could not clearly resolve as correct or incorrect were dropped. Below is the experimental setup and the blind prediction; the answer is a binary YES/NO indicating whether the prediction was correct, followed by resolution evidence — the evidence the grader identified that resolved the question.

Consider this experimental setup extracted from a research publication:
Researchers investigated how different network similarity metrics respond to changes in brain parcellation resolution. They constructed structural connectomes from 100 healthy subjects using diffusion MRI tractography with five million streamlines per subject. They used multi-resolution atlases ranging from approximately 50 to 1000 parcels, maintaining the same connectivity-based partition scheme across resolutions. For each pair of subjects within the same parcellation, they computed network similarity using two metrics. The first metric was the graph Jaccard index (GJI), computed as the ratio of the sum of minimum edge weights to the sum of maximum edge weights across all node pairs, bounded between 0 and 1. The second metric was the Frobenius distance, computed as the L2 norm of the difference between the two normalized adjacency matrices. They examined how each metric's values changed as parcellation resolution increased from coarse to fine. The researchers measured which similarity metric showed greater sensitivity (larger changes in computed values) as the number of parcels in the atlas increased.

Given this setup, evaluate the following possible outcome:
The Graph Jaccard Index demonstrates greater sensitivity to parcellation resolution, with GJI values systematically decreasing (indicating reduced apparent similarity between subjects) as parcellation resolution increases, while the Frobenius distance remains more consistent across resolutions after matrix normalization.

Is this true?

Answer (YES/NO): NO